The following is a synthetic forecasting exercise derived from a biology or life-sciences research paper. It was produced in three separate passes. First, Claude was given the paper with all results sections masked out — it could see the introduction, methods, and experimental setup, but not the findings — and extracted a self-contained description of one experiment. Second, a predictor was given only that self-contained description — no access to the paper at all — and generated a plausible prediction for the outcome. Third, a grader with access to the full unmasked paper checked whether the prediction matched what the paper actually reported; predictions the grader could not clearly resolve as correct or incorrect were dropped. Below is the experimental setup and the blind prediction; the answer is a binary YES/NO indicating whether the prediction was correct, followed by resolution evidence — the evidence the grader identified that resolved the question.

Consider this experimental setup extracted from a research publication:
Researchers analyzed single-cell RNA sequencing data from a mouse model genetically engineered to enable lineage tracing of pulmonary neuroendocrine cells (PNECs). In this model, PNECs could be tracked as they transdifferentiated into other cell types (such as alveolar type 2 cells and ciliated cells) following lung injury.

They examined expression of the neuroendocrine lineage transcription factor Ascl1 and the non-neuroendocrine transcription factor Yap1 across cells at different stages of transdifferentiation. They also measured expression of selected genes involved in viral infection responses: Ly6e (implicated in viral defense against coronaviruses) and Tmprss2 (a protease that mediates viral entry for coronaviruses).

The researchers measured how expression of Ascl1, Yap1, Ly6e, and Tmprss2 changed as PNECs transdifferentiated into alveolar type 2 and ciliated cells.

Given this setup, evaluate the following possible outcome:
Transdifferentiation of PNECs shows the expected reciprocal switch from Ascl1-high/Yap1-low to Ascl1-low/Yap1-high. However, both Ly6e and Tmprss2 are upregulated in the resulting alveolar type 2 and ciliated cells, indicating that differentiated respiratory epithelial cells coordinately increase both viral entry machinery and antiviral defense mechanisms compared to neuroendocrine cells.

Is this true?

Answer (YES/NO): YES